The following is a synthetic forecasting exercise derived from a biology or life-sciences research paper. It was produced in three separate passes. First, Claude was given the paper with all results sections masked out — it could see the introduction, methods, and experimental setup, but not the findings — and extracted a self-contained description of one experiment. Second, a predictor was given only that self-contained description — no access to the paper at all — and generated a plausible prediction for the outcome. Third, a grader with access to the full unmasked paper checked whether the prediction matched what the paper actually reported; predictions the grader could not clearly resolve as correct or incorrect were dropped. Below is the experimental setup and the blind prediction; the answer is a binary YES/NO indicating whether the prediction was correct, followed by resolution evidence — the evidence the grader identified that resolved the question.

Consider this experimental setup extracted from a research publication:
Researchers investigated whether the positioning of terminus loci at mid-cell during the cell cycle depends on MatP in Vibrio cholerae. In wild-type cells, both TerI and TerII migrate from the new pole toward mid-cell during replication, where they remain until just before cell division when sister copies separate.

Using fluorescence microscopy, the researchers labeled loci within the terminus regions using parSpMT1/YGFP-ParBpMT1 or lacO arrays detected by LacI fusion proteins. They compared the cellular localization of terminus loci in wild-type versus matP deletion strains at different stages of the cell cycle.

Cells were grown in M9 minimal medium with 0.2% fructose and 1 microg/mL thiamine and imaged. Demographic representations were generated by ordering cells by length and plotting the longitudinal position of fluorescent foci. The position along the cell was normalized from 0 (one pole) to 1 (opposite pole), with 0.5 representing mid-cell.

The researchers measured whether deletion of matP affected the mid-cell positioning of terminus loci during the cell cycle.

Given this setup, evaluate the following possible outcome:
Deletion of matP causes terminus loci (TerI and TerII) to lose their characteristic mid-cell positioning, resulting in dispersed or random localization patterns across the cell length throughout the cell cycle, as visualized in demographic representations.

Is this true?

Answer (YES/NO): YES